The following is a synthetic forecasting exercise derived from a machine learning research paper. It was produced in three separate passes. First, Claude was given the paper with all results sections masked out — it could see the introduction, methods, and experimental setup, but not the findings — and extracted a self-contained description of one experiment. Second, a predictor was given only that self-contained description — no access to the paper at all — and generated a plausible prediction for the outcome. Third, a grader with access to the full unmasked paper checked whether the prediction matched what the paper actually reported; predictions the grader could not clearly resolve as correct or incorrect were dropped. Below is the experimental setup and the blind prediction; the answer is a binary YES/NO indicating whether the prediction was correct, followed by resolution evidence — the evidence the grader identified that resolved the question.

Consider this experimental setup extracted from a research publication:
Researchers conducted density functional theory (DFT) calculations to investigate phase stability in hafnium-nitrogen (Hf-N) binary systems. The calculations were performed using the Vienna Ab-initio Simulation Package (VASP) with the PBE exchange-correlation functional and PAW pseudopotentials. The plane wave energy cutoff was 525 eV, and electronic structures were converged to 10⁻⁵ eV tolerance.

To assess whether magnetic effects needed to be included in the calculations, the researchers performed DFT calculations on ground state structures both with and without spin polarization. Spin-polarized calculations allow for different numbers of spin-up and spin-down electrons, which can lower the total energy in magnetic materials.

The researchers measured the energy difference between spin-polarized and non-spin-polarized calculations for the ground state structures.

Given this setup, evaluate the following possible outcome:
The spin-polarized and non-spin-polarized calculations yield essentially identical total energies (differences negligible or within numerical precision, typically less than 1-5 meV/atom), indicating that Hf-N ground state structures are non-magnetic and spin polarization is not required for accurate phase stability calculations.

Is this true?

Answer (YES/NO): YES